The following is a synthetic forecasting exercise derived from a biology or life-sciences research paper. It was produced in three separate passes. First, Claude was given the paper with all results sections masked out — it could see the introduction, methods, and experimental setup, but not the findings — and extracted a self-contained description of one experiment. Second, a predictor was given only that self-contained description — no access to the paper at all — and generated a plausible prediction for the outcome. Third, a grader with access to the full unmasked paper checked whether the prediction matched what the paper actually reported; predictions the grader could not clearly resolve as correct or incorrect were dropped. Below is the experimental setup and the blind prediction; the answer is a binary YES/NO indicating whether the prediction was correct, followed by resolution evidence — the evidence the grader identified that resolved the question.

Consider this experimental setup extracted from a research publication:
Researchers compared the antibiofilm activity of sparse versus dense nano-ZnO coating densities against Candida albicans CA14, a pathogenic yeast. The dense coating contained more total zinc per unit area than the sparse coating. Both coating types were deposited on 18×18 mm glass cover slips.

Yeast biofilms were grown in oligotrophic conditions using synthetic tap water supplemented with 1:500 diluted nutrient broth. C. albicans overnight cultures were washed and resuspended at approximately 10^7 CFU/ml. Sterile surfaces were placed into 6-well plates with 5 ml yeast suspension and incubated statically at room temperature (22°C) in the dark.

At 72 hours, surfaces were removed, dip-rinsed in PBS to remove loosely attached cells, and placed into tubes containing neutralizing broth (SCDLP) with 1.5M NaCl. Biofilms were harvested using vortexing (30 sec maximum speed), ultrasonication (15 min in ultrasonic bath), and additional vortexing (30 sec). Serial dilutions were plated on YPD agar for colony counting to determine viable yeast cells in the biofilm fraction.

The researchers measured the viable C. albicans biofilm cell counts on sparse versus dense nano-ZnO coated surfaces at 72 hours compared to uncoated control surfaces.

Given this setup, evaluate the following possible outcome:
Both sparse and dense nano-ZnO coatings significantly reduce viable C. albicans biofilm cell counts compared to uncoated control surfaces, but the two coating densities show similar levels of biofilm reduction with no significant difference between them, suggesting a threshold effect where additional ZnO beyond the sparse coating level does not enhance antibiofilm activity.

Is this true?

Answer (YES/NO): NO